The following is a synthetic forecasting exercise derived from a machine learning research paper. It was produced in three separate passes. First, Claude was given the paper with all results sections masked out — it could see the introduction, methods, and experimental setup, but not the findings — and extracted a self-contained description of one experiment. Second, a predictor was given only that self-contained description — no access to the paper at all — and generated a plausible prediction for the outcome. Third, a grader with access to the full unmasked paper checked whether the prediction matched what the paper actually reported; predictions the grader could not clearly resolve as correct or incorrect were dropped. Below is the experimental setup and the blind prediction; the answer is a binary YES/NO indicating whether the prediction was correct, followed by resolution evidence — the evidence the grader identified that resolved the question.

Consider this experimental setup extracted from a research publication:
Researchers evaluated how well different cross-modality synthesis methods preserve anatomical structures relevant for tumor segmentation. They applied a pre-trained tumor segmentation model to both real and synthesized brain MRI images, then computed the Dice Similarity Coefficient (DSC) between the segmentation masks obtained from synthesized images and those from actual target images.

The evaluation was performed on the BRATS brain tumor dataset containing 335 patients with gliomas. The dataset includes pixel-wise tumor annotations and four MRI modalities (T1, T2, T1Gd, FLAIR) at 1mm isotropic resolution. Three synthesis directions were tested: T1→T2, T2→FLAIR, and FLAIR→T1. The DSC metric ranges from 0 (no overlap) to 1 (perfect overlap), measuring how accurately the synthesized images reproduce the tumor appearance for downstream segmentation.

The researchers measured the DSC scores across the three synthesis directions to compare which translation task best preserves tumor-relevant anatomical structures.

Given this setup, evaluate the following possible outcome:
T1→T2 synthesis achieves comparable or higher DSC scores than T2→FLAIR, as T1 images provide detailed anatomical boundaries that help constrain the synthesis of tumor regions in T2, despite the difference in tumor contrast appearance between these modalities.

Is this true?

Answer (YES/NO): NO